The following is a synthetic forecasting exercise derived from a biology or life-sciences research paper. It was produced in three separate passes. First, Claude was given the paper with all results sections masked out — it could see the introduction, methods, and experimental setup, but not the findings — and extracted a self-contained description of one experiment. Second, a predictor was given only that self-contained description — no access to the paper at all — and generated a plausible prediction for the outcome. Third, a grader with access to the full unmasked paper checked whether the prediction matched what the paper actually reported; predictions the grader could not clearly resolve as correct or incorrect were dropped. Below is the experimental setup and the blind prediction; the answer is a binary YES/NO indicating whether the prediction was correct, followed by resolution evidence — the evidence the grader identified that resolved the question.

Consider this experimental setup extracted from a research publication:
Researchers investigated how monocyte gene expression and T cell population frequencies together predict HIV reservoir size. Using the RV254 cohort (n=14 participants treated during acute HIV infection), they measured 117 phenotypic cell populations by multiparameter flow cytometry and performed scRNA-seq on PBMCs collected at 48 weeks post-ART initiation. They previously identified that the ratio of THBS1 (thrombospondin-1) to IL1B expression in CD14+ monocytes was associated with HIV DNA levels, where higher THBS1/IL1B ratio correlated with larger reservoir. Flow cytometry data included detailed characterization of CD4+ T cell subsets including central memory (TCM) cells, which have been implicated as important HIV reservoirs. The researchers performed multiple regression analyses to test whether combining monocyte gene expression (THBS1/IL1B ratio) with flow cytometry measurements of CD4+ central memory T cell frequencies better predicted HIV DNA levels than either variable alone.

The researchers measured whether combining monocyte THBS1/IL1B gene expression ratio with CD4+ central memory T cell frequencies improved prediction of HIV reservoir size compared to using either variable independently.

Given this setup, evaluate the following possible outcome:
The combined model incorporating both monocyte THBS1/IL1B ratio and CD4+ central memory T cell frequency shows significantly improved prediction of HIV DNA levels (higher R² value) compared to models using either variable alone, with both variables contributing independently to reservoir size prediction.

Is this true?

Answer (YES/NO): NO